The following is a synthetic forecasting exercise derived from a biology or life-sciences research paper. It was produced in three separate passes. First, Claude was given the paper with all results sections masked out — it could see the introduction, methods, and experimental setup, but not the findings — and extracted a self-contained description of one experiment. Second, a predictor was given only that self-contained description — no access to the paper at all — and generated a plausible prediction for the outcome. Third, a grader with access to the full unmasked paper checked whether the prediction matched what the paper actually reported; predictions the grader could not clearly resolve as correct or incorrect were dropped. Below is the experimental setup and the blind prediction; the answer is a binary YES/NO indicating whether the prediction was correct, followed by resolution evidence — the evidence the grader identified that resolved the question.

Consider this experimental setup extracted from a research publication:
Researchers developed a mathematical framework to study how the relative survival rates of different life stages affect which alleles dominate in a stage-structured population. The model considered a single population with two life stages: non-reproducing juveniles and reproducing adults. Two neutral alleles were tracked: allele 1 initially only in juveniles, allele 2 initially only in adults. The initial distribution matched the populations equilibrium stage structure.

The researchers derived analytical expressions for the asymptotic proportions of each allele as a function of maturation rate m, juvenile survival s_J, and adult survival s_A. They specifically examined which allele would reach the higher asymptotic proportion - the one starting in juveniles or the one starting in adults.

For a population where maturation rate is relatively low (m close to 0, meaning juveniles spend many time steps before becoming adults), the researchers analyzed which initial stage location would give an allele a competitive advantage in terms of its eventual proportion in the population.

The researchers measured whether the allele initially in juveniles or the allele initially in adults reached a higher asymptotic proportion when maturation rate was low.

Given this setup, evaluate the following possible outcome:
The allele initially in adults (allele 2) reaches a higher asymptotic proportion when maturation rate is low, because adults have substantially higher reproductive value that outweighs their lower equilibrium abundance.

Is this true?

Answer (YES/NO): NO